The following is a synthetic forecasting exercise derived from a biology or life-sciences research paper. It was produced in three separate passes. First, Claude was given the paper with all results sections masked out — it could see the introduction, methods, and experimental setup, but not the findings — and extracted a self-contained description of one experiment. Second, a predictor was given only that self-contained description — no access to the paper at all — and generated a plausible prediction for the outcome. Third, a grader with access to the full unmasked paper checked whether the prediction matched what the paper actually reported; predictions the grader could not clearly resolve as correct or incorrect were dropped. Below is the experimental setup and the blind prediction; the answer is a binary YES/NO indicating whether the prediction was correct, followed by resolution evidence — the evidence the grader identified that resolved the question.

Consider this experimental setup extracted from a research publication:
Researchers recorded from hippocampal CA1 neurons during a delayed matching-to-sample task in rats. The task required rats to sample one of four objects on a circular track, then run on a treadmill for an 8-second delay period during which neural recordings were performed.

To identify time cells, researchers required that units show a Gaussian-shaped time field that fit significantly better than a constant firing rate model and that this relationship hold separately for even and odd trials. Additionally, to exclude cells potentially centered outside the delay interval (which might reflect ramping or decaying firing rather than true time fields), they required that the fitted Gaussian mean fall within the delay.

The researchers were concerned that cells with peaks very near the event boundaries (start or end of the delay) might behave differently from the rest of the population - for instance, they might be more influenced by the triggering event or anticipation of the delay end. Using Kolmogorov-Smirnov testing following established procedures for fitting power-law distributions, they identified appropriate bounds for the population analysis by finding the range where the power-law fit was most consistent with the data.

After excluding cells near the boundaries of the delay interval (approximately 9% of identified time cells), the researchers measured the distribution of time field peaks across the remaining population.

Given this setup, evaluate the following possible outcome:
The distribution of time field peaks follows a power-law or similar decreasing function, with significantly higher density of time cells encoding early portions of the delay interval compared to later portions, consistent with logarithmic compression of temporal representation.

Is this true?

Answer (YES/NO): YES